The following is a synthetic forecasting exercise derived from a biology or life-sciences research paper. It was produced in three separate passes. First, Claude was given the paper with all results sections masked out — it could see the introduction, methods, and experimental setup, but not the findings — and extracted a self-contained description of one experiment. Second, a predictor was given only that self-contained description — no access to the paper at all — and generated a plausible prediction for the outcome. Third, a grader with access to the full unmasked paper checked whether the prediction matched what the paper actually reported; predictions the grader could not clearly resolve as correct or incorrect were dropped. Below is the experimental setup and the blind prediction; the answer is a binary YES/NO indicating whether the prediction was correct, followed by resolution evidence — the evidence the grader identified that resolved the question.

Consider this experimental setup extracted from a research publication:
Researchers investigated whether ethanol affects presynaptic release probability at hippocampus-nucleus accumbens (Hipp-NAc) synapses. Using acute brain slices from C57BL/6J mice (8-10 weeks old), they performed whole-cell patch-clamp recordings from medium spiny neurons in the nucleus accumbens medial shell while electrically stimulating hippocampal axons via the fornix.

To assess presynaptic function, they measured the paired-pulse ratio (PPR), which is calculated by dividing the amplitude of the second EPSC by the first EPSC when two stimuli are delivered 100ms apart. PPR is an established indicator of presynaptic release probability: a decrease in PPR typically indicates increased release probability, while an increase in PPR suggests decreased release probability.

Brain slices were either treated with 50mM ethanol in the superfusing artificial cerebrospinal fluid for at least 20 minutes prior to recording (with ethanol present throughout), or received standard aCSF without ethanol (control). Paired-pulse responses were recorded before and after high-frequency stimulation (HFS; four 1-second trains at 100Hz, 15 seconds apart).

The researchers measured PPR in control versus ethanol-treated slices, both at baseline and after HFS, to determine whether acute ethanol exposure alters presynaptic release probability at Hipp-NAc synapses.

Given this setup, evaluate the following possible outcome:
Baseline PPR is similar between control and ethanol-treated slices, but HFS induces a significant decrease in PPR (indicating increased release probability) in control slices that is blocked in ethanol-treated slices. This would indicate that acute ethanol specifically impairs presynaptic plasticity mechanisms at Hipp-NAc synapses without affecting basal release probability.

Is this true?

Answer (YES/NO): NO